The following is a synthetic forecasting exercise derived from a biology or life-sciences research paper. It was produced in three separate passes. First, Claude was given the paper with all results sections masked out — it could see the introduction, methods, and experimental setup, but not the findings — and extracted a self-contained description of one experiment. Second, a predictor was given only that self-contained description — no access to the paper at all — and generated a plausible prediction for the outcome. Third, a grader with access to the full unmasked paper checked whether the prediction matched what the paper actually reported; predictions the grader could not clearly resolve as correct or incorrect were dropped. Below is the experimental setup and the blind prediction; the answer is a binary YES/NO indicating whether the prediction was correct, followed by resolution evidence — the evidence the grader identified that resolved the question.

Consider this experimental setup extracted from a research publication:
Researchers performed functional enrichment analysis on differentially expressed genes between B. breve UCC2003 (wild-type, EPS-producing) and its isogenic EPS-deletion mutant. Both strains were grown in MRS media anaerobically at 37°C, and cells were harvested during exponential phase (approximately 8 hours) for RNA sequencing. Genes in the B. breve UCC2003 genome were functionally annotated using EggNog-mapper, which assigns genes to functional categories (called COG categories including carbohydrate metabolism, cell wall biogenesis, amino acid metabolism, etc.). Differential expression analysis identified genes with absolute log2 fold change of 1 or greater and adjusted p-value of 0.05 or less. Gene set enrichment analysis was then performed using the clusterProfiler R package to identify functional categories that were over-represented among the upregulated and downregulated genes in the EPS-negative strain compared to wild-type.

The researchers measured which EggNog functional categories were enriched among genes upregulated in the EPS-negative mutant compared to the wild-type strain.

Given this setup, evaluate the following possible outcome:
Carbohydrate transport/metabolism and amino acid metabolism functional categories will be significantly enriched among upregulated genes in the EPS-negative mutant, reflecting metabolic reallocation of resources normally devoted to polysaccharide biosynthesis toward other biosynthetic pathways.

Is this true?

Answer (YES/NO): YES